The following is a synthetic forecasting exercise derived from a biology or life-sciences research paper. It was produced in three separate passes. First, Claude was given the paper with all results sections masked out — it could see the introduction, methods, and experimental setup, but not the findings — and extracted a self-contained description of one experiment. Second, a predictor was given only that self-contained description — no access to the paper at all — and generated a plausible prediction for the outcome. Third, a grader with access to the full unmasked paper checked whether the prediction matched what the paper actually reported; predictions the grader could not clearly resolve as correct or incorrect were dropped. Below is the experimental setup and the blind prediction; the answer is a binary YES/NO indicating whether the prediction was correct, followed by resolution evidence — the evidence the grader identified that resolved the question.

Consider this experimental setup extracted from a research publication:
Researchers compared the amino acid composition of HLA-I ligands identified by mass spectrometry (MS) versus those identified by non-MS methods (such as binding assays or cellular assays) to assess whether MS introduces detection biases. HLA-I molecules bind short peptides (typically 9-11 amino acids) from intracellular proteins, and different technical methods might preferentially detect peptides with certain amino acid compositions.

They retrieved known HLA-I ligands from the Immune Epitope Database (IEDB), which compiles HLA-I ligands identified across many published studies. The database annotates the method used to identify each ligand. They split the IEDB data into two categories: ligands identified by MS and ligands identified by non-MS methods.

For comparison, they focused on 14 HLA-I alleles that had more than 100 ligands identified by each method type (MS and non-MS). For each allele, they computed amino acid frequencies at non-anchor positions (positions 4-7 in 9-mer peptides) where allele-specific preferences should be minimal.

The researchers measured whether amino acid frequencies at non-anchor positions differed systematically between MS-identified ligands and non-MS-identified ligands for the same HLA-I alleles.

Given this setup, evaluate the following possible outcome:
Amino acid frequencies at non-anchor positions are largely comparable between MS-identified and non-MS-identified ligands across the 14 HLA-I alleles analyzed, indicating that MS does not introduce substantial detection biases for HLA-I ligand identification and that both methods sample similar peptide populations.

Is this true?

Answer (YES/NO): YES